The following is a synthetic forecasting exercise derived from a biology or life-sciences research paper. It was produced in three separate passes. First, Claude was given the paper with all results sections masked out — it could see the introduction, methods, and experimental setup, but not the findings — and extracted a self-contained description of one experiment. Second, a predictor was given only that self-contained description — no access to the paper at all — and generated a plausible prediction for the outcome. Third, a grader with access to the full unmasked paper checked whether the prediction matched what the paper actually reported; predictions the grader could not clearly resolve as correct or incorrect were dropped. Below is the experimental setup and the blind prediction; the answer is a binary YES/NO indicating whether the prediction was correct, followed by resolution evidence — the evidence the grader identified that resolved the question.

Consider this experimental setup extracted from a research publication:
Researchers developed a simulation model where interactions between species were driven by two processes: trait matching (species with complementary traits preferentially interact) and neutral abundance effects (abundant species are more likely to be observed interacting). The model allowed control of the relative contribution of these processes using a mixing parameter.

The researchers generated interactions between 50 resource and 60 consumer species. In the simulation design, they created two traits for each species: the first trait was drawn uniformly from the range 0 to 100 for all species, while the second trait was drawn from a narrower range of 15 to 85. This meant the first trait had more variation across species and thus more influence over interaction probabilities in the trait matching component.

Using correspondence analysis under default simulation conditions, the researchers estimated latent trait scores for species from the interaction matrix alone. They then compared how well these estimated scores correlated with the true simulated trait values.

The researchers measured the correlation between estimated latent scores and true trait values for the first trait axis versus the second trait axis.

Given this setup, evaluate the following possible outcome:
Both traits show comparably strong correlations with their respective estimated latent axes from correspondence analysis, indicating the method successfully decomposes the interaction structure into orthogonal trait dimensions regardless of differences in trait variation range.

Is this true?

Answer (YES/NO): NO